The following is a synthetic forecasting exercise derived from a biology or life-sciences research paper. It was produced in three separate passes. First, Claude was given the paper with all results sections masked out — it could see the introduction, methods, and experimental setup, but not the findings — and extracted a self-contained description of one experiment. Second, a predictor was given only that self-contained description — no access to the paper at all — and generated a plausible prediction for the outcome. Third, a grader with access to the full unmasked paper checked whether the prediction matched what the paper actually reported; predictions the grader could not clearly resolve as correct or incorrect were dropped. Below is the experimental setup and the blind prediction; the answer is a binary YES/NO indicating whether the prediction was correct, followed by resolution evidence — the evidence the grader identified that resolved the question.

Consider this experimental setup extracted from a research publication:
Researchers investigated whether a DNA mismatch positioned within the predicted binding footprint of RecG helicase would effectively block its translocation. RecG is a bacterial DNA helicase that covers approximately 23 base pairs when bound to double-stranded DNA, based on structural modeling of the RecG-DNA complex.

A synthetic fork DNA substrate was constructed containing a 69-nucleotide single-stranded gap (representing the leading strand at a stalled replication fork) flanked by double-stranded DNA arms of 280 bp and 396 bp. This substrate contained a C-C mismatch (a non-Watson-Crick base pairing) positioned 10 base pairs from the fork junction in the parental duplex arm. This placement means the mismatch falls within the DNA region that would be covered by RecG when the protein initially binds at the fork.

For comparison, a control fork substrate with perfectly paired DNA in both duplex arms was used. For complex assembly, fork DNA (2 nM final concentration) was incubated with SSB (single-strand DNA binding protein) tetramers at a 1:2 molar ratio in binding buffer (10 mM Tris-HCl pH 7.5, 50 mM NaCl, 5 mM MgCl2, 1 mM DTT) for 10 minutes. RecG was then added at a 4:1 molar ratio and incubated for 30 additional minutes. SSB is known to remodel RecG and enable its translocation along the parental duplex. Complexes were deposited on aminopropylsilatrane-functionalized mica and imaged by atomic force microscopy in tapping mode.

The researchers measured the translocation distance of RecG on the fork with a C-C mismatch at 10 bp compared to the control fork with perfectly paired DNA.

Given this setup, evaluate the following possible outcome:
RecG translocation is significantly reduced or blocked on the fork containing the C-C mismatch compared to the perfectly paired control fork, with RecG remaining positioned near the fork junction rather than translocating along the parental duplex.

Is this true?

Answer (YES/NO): NO